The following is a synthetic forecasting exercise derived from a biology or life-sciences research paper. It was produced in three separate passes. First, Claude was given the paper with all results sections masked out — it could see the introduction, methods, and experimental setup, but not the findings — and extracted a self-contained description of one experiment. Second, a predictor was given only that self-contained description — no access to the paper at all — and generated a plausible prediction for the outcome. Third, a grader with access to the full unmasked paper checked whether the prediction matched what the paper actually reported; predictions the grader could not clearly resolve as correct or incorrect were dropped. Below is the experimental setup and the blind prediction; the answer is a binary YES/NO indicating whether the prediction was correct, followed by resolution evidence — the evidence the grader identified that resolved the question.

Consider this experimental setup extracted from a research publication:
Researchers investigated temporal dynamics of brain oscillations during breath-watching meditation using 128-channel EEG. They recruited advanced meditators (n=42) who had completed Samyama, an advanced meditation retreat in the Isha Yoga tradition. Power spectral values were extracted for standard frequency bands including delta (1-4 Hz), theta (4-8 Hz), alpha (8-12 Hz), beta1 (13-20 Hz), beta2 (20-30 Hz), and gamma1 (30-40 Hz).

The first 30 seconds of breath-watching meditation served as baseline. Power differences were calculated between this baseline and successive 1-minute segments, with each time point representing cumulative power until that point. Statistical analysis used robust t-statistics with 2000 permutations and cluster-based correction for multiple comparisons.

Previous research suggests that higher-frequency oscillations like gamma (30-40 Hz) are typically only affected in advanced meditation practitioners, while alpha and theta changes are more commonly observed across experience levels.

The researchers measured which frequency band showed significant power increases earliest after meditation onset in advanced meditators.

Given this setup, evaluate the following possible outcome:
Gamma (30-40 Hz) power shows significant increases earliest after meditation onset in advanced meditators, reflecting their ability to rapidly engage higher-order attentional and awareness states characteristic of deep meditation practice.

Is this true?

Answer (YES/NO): NO